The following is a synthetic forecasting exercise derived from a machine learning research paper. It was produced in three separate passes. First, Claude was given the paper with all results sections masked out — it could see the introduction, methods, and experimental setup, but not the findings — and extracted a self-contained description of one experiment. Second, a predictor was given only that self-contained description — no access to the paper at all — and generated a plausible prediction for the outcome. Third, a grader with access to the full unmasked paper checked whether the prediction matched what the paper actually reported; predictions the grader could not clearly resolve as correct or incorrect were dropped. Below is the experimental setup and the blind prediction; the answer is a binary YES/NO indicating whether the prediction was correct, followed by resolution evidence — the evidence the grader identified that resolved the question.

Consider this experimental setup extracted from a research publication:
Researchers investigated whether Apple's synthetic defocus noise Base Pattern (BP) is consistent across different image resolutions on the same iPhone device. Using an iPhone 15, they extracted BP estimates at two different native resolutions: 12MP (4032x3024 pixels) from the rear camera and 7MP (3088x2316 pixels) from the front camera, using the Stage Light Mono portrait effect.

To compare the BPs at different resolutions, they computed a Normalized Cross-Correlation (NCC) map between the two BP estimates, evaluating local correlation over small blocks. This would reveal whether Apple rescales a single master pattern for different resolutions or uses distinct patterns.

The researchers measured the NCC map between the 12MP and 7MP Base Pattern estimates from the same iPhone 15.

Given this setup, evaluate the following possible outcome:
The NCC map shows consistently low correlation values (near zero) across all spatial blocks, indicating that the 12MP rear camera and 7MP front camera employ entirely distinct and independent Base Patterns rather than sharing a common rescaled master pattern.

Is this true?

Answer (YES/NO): YES